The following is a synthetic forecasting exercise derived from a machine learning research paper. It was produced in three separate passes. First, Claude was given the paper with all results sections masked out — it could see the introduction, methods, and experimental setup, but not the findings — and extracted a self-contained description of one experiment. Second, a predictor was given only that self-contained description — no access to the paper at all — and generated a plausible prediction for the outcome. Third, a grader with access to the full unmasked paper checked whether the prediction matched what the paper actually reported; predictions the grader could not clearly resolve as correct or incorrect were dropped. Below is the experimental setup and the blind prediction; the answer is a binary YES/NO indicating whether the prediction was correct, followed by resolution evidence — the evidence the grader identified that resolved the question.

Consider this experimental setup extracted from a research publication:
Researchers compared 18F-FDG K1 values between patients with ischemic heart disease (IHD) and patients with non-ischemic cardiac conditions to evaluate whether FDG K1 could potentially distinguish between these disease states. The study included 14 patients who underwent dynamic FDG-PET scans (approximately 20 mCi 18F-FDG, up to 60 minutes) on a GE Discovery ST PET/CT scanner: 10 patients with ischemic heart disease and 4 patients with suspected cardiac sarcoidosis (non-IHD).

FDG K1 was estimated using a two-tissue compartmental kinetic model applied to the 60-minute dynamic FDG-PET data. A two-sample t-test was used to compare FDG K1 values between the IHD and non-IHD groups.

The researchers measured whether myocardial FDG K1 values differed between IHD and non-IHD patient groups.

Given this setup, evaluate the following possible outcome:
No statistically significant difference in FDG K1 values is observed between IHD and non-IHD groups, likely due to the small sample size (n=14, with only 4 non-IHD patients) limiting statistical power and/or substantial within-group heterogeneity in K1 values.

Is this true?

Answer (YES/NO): YES